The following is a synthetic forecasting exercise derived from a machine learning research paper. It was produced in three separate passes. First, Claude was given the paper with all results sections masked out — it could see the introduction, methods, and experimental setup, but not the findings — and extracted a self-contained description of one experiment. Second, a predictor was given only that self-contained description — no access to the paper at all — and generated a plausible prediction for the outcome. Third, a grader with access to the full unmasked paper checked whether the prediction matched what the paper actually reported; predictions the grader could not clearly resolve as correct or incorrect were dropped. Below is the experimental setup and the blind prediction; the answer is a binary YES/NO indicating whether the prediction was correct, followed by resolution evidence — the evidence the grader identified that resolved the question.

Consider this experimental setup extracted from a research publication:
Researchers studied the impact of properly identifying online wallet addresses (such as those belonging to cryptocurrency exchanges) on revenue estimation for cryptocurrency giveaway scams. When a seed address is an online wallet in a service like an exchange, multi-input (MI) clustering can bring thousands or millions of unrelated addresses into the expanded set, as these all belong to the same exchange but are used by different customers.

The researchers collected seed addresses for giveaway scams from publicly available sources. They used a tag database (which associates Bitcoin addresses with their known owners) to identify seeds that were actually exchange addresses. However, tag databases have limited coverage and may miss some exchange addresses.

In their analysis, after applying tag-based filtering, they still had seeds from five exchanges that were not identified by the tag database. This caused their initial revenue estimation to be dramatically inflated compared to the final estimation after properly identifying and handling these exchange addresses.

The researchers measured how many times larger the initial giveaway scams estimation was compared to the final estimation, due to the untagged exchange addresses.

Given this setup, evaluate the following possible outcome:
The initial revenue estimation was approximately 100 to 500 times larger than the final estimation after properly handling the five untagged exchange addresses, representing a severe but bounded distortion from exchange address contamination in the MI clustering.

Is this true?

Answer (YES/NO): NO